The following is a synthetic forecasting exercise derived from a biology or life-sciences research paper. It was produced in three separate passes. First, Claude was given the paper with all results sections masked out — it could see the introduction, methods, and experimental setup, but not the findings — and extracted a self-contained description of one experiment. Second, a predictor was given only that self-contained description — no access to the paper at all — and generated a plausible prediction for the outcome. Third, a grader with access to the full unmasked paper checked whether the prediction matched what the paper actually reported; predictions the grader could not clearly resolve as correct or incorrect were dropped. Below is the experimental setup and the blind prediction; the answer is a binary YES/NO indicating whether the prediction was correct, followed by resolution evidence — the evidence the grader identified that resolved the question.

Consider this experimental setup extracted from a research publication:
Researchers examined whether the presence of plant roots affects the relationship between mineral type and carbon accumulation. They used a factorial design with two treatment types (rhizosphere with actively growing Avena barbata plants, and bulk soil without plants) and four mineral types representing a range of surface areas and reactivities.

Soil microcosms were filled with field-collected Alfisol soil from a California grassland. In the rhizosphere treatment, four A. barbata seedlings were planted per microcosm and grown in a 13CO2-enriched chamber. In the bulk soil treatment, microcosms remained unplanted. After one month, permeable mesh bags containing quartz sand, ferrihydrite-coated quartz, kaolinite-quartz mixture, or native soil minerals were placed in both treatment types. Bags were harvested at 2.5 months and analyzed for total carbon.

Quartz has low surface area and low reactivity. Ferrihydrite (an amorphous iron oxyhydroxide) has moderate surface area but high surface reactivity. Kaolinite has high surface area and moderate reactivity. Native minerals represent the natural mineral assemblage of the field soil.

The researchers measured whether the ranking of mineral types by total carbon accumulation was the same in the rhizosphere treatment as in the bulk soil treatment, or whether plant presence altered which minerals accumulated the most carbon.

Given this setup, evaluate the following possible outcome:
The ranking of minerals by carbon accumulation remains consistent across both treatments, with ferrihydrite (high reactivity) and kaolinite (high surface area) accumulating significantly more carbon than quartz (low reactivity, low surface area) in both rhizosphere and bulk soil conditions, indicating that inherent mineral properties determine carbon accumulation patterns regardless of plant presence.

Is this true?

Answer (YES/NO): NO